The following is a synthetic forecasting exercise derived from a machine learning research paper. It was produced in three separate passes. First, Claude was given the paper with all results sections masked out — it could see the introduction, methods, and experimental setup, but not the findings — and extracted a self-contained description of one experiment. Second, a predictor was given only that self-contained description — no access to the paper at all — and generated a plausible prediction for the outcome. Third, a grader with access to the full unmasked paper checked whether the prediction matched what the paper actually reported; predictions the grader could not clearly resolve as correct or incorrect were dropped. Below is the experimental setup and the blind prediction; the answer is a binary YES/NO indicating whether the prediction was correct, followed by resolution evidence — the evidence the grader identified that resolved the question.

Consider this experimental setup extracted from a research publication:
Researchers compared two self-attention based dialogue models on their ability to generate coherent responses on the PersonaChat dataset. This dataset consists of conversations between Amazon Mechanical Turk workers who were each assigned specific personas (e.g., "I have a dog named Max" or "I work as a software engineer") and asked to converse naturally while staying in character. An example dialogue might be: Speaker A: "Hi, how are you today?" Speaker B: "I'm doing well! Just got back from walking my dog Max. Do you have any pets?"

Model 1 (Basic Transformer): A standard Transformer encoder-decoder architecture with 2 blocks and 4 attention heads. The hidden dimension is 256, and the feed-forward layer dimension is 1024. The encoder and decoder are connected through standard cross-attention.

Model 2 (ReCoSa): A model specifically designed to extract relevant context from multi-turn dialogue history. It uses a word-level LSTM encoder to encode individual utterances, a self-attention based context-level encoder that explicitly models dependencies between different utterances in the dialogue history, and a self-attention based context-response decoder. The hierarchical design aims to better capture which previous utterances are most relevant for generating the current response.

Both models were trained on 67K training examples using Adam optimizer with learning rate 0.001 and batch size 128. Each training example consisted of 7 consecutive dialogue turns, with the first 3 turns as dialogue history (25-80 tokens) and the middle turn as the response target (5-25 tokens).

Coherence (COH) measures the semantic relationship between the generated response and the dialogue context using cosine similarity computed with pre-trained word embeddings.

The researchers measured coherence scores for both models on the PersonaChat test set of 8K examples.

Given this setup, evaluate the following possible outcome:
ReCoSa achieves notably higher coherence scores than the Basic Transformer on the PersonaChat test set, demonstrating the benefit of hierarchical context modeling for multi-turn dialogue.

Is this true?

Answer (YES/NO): NO